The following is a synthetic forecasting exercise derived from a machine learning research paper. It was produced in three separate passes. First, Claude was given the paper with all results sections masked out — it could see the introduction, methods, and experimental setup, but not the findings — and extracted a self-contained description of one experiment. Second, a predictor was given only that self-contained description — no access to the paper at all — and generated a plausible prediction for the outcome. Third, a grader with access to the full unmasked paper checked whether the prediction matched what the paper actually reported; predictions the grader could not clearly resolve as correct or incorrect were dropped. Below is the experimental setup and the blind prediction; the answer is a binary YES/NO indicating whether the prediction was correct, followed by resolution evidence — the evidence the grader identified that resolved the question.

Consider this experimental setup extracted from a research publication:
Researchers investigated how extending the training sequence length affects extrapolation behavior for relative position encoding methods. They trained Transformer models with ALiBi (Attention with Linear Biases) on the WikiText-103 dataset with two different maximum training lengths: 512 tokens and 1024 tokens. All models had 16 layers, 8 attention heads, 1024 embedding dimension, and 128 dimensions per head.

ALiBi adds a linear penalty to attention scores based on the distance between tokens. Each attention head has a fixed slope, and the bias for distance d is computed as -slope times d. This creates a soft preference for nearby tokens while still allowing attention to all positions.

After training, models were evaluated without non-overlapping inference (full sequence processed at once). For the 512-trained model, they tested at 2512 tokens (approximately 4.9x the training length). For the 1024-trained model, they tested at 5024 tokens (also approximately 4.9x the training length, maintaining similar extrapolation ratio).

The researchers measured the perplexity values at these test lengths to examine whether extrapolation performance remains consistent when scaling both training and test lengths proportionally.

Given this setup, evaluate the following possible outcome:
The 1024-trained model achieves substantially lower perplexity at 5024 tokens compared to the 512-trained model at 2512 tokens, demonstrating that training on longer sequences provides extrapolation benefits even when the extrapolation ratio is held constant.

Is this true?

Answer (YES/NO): NO